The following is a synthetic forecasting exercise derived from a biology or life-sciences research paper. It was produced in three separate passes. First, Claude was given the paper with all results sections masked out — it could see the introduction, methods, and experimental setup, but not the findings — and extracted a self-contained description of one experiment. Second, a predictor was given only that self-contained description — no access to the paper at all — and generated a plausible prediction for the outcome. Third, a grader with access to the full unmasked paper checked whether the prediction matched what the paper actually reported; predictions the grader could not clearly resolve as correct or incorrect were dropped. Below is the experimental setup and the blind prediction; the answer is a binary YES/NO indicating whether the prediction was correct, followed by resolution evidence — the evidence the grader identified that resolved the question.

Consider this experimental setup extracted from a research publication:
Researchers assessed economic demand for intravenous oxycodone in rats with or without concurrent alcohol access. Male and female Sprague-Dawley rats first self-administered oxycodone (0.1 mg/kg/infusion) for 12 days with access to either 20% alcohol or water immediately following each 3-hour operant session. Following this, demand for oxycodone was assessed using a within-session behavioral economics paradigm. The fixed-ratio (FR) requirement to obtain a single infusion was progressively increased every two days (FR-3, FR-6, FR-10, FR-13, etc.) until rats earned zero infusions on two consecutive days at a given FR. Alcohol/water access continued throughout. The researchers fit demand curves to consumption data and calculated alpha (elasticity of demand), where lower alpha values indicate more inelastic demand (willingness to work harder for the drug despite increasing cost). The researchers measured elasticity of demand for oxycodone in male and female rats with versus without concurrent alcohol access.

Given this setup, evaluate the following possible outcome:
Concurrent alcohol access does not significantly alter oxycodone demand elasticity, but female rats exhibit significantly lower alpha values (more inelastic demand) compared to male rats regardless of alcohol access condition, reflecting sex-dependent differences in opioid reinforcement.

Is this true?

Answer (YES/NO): NO